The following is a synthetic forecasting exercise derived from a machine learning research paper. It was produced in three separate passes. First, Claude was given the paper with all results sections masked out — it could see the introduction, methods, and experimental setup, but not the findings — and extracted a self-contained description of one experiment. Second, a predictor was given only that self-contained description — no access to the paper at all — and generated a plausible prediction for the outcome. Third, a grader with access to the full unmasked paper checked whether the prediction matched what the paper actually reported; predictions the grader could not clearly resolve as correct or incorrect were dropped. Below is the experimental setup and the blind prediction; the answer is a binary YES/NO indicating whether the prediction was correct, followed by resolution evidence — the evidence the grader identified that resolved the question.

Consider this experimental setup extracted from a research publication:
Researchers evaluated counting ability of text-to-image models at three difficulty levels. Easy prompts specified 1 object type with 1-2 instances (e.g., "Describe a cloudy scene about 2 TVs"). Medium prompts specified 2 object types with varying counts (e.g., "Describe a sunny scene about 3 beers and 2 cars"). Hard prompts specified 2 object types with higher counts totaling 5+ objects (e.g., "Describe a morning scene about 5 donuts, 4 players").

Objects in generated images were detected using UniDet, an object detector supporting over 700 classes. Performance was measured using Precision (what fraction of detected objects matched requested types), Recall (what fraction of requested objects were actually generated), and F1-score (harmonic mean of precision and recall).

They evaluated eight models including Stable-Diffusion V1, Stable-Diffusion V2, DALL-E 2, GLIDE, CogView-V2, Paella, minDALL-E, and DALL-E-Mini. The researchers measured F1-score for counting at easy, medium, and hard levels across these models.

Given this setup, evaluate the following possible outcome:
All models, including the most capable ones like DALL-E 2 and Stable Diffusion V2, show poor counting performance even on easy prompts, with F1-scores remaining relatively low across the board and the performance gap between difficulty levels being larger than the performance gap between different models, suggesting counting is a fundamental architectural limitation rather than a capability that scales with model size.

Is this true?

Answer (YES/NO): NO